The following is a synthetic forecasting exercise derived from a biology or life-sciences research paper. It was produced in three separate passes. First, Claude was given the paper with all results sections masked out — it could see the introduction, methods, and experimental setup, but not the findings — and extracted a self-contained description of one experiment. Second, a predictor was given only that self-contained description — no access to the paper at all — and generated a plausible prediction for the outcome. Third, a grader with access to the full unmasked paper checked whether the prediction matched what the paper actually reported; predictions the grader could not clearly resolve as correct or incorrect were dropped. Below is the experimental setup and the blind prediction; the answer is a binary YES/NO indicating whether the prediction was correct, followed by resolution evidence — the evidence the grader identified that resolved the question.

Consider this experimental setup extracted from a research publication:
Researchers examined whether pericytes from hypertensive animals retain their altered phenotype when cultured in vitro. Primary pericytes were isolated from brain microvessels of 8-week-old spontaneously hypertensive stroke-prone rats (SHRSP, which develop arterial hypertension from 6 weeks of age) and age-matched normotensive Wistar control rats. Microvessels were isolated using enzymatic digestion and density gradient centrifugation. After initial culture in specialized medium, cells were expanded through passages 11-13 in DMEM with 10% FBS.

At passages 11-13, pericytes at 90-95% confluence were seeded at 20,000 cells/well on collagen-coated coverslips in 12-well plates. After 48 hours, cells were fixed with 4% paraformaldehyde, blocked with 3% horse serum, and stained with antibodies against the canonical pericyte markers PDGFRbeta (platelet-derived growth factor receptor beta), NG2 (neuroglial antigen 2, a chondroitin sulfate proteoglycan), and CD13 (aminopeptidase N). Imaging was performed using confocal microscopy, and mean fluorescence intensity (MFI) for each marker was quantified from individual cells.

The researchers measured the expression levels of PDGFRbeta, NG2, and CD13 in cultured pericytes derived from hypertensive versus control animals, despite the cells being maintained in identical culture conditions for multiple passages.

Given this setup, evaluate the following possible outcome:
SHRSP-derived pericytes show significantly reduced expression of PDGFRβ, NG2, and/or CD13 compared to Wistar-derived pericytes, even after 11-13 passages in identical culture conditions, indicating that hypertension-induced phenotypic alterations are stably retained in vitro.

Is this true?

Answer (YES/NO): NO